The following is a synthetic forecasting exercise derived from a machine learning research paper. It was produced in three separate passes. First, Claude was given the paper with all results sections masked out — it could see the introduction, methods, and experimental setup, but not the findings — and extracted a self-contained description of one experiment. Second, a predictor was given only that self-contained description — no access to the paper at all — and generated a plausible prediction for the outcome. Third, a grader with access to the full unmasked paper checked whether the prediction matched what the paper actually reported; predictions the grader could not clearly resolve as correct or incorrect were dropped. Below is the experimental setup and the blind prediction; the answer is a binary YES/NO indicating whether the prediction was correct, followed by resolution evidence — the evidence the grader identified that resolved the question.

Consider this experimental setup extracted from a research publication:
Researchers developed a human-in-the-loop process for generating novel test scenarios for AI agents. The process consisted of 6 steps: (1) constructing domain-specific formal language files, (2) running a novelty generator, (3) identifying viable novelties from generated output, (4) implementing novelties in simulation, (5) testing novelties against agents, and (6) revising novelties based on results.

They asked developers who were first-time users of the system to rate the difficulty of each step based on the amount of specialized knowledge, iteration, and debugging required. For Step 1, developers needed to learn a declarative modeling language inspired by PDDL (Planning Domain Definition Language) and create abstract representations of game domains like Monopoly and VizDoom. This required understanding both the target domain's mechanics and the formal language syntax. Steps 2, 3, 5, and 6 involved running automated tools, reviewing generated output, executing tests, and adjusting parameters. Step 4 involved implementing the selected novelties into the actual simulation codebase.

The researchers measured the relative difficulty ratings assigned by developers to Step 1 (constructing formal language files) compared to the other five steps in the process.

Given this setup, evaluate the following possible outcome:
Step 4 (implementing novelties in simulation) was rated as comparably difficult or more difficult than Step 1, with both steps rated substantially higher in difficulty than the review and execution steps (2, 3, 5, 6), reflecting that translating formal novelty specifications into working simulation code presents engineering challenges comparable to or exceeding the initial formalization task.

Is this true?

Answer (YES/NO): NO